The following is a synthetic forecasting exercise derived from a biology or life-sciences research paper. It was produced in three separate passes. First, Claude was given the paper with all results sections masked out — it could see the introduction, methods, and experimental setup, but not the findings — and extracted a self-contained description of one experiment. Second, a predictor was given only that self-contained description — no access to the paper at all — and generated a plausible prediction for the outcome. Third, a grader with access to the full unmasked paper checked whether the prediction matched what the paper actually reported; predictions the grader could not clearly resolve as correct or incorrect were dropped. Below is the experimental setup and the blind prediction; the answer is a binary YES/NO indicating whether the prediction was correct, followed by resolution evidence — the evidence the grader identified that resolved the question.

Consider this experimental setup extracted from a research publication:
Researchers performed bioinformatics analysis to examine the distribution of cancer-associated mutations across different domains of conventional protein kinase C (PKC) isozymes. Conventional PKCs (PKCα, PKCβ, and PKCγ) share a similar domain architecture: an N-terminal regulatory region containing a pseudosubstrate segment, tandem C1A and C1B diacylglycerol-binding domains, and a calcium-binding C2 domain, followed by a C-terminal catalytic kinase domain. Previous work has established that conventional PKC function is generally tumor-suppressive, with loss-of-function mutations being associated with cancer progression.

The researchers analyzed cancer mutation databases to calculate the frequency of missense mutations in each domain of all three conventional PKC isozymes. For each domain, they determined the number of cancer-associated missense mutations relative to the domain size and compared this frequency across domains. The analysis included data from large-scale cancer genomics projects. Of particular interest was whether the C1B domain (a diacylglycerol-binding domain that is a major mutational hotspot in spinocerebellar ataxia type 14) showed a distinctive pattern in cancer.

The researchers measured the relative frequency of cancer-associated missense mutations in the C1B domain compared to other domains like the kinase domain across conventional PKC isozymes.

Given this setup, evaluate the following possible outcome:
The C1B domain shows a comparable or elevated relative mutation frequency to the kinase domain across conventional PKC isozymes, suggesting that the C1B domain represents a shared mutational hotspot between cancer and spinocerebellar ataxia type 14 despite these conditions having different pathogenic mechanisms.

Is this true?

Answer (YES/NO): NO